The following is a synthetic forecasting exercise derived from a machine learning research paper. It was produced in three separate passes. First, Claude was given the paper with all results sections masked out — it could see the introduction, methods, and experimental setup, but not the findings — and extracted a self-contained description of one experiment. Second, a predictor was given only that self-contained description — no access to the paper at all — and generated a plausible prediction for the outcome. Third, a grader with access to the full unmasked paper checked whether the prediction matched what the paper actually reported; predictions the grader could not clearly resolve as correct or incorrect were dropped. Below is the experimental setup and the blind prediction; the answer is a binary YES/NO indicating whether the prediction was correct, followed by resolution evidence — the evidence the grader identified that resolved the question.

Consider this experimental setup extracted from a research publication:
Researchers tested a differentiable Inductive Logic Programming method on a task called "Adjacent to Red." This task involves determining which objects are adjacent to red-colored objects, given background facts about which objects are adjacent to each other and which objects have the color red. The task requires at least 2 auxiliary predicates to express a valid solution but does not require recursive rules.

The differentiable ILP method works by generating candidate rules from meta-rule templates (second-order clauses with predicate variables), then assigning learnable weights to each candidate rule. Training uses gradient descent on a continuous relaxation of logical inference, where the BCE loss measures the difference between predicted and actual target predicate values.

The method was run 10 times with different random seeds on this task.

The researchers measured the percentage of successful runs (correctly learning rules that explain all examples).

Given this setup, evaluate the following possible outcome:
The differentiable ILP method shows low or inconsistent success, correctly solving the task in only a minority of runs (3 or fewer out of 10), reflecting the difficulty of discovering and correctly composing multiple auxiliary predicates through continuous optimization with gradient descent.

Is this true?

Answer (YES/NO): NO